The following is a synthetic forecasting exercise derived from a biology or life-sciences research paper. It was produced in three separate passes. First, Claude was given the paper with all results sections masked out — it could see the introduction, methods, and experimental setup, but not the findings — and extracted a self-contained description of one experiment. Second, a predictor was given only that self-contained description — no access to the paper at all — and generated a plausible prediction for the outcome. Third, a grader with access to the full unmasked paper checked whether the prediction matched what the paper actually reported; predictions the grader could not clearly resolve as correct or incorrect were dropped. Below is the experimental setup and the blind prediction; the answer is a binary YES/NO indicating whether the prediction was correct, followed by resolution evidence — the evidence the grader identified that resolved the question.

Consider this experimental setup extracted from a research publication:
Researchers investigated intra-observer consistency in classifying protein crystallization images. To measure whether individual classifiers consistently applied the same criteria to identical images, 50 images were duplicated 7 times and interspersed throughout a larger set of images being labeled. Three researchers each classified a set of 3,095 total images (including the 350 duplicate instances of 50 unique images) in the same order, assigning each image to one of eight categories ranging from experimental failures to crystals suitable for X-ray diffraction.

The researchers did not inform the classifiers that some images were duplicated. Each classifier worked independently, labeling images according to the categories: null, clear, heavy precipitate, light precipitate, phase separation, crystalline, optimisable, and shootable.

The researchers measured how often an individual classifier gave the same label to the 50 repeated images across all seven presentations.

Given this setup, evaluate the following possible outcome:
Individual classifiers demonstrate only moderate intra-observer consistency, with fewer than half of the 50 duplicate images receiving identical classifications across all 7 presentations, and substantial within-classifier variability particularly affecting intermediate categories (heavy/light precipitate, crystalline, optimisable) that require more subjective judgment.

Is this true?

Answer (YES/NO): YES